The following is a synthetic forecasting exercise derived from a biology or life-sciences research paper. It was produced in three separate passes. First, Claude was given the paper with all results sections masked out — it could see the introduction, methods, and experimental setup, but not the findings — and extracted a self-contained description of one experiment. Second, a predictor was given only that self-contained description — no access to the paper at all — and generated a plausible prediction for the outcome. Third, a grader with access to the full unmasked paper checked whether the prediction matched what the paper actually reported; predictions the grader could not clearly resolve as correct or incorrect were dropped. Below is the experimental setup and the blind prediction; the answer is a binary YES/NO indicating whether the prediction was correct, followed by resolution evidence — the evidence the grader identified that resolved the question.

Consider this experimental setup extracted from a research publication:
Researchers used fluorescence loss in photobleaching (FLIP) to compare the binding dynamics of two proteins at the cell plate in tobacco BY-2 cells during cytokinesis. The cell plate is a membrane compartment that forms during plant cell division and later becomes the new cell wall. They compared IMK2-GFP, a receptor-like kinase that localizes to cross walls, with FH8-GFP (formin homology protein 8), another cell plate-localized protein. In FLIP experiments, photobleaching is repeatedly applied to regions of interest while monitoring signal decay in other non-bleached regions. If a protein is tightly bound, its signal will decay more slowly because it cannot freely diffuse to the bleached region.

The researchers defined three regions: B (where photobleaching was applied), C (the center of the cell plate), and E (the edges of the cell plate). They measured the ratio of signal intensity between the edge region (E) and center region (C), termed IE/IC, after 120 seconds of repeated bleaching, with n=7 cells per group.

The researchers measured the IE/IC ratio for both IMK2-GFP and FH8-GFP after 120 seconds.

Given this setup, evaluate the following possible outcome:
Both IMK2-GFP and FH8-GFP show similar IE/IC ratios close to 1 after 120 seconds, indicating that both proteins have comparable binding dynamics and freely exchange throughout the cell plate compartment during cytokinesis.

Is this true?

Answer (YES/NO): NO